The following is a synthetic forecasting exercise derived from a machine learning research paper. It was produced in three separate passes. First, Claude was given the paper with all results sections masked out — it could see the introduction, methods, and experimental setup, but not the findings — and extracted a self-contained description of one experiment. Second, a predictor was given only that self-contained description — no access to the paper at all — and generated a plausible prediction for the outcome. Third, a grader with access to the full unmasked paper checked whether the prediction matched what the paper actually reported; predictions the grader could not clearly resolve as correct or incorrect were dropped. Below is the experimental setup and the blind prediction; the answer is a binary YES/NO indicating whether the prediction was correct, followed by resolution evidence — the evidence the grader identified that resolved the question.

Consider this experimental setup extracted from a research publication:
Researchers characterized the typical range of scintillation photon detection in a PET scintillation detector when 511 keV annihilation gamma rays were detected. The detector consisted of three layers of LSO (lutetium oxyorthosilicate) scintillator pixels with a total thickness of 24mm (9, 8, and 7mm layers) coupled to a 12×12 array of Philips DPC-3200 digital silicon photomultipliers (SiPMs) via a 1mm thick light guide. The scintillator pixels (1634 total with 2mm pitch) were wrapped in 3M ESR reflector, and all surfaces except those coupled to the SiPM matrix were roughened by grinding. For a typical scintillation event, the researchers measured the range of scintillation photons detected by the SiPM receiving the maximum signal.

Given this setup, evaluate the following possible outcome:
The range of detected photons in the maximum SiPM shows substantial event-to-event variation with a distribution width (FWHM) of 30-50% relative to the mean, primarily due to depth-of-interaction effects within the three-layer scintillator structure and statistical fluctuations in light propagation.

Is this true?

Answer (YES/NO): NO